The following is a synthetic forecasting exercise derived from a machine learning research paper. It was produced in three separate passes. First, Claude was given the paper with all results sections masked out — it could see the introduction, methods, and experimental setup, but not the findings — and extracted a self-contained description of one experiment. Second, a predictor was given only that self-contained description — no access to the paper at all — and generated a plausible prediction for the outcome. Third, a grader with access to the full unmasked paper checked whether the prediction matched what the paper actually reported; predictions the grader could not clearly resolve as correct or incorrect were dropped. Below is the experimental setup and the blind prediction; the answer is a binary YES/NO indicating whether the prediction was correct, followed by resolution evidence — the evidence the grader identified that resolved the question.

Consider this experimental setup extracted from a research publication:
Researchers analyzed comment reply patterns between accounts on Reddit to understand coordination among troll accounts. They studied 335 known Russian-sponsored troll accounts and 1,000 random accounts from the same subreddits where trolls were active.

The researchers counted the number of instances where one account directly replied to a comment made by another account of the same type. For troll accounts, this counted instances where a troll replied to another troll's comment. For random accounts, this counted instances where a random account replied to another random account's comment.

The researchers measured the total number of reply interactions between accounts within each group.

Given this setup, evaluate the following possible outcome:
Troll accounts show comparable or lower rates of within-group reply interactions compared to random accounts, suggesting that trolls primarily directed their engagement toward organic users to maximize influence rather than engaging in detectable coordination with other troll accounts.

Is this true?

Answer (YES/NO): NO